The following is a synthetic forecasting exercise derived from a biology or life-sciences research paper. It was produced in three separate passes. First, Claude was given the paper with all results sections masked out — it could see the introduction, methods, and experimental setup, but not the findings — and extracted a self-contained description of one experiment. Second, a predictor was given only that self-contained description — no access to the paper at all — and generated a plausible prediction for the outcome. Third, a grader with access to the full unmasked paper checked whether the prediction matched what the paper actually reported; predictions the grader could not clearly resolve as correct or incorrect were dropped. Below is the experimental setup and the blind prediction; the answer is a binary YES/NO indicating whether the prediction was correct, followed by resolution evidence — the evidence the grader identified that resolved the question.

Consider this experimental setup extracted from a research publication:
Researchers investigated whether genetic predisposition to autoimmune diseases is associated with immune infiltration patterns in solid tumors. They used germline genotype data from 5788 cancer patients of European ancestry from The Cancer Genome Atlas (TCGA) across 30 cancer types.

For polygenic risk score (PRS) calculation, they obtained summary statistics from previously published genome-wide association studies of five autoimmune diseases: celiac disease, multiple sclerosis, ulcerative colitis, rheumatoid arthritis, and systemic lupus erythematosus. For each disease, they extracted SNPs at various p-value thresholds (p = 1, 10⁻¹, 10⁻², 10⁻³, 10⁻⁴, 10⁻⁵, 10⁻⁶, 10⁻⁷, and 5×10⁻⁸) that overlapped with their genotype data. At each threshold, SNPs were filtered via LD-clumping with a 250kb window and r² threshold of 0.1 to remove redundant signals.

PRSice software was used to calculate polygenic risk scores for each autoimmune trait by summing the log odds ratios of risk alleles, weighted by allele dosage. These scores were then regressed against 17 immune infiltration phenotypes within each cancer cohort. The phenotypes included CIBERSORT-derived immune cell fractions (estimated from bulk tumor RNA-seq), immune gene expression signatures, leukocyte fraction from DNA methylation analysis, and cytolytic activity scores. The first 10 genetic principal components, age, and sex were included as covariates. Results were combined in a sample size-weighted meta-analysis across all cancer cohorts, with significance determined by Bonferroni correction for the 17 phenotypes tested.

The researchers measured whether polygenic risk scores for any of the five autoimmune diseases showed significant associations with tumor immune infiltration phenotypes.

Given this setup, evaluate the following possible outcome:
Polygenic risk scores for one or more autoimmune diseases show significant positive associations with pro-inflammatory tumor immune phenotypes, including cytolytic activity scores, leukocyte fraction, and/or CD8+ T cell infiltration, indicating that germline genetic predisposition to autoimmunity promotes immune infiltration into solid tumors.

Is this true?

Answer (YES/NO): YES